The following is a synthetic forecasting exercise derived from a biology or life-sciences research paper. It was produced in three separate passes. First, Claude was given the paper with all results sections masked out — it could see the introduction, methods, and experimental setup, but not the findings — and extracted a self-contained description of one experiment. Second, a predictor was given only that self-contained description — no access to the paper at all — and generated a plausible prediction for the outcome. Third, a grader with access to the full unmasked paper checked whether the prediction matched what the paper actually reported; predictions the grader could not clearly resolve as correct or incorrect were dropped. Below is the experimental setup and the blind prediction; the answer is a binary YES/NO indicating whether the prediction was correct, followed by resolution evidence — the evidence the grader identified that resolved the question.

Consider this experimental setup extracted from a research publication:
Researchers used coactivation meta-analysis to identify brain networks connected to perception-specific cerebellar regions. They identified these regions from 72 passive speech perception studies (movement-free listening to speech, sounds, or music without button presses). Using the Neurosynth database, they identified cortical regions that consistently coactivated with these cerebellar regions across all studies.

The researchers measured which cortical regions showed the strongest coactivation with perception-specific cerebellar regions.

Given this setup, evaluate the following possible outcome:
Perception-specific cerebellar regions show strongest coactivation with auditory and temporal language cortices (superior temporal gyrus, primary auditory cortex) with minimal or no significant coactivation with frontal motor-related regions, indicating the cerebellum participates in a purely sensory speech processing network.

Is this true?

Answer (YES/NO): NO